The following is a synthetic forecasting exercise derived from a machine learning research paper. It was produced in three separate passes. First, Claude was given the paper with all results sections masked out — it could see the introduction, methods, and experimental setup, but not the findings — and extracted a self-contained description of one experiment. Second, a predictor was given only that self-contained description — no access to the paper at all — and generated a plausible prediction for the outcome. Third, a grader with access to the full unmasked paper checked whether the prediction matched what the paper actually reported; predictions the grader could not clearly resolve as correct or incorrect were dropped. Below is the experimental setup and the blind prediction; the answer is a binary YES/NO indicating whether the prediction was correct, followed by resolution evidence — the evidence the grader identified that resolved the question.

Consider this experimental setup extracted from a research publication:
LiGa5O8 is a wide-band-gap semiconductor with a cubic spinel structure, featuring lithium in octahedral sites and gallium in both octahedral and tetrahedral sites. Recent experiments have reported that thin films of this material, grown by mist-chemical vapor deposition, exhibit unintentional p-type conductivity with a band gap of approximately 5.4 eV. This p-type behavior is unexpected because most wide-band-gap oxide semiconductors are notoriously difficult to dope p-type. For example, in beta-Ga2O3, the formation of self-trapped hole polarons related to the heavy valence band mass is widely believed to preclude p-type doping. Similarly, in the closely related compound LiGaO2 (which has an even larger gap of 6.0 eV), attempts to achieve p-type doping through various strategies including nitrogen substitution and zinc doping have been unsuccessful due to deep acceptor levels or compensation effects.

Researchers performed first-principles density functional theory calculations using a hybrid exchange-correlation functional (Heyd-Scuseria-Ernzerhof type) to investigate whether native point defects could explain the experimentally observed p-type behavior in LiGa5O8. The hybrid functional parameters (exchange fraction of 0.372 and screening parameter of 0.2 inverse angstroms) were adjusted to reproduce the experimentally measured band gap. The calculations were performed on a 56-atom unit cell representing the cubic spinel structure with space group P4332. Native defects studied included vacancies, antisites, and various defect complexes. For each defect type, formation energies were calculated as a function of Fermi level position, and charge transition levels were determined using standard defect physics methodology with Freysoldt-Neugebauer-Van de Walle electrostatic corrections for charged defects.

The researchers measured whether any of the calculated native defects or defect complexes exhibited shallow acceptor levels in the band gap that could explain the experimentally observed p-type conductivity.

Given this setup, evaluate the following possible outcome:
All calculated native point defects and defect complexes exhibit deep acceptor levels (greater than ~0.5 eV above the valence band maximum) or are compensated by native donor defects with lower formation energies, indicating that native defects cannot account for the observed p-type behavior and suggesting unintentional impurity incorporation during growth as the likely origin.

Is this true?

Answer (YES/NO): NO